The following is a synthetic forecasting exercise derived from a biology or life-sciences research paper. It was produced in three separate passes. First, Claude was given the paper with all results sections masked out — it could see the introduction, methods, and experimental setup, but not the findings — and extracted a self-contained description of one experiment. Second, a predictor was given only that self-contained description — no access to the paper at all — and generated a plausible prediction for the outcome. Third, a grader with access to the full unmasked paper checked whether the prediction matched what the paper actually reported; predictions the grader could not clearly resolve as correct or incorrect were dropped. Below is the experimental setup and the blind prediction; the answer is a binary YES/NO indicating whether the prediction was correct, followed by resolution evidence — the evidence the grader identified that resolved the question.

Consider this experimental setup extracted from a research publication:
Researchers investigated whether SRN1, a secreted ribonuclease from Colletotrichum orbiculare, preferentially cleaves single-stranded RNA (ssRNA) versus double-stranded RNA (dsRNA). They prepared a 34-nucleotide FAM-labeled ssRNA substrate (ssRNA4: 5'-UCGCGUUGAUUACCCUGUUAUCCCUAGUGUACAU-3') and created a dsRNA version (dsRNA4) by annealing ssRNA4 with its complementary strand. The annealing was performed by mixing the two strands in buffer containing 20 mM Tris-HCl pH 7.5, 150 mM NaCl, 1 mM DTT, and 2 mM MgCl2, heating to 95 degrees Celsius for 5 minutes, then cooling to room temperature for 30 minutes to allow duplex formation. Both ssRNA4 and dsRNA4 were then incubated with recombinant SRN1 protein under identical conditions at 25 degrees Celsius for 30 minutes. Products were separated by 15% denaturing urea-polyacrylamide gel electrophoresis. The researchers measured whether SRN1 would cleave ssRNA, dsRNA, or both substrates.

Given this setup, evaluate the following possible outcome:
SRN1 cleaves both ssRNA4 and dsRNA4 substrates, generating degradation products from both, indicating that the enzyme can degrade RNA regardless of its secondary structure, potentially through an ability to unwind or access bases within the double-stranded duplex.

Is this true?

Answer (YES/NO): NO